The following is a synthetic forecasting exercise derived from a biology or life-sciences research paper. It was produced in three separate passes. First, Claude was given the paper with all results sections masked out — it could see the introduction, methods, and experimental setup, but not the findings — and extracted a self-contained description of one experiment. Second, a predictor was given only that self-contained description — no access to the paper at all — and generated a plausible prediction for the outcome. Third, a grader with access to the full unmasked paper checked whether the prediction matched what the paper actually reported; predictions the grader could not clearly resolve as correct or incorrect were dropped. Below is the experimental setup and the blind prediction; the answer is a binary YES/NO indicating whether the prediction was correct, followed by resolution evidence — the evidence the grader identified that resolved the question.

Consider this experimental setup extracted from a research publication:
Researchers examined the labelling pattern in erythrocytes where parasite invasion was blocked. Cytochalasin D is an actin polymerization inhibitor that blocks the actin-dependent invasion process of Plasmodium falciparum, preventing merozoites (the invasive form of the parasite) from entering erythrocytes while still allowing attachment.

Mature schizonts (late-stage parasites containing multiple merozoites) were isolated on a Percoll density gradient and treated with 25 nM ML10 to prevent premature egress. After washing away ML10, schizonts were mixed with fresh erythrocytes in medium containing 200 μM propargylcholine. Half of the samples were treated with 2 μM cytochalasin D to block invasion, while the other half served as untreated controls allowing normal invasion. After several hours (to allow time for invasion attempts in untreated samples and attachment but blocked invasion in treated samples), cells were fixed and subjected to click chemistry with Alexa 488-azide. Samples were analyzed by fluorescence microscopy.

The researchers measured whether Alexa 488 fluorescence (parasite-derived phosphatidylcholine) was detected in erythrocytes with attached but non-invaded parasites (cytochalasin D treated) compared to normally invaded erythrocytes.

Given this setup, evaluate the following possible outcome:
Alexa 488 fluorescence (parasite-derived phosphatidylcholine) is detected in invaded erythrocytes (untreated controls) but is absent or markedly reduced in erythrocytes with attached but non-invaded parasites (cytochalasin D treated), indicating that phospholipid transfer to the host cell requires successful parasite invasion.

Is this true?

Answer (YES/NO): YES